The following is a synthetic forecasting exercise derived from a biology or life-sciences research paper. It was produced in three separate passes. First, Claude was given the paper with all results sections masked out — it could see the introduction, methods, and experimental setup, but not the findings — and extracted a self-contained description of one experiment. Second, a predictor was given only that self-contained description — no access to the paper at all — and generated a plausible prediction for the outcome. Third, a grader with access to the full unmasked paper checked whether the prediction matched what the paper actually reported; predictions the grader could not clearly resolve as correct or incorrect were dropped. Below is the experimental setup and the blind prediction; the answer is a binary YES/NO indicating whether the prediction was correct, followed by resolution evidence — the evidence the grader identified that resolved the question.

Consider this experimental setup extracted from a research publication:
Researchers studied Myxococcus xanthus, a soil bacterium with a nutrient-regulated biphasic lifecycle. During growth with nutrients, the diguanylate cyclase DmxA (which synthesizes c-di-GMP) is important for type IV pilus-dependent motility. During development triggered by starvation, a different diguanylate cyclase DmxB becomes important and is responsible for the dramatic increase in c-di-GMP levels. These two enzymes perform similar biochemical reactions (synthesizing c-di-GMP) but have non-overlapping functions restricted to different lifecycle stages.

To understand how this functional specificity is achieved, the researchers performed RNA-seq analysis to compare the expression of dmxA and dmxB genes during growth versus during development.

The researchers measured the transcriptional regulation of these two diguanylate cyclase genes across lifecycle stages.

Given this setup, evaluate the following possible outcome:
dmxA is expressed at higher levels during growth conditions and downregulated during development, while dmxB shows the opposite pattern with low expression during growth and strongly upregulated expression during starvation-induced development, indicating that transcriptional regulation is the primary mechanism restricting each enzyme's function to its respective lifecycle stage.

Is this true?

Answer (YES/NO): YES